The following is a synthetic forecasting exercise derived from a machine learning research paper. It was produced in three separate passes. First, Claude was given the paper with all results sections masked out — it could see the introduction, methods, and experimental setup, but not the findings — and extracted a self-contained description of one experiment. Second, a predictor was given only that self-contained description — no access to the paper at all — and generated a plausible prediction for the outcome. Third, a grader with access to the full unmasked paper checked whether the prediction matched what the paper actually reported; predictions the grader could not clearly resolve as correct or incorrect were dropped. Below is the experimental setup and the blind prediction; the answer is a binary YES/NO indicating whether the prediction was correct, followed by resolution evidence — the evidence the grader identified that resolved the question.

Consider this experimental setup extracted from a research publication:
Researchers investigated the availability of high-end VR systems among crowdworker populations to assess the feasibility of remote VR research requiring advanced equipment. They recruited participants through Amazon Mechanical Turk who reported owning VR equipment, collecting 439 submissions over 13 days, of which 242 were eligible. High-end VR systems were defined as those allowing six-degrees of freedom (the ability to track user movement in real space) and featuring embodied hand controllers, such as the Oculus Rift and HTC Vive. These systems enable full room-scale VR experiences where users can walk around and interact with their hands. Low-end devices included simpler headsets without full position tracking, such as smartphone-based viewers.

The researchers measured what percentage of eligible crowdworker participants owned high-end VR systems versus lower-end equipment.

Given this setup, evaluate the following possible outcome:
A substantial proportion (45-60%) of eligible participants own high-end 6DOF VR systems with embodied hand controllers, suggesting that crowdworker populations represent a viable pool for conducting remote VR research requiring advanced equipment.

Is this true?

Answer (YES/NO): NO